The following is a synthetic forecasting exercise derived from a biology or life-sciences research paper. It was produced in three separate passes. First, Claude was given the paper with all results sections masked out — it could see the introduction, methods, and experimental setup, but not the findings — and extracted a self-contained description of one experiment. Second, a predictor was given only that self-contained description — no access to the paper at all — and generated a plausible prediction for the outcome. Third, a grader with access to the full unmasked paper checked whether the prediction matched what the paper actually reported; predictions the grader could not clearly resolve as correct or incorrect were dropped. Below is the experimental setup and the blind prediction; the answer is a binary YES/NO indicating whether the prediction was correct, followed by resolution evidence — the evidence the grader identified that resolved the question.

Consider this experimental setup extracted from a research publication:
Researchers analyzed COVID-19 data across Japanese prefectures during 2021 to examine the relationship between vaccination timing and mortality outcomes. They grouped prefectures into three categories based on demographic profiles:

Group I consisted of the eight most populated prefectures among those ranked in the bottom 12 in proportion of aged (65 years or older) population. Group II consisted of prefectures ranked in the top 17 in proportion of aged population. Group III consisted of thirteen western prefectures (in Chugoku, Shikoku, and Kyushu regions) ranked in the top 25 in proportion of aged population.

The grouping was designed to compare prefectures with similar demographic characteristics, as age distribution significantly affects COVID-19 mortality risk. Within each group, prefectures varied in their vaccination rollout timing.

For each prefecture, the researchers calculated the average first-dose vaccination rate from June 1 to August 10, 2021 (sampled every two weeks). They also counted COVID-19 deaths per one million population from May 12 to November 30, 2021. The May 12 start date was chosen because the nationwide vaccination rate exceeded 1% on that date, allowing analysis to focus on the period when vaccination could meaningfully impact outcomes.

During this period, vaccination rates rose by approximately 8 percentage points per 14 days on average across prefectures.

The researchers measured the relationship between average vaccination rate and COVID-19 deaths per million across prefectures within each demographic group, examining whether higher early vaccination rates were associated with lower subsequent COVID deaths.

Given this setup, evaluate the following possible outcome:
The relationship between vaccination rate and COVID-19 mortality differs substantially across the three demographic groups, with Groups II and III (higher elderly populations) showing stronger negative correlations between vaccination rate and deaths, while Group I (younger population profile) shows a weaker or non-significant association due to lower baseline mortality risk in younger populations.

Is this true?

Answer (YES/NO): NO